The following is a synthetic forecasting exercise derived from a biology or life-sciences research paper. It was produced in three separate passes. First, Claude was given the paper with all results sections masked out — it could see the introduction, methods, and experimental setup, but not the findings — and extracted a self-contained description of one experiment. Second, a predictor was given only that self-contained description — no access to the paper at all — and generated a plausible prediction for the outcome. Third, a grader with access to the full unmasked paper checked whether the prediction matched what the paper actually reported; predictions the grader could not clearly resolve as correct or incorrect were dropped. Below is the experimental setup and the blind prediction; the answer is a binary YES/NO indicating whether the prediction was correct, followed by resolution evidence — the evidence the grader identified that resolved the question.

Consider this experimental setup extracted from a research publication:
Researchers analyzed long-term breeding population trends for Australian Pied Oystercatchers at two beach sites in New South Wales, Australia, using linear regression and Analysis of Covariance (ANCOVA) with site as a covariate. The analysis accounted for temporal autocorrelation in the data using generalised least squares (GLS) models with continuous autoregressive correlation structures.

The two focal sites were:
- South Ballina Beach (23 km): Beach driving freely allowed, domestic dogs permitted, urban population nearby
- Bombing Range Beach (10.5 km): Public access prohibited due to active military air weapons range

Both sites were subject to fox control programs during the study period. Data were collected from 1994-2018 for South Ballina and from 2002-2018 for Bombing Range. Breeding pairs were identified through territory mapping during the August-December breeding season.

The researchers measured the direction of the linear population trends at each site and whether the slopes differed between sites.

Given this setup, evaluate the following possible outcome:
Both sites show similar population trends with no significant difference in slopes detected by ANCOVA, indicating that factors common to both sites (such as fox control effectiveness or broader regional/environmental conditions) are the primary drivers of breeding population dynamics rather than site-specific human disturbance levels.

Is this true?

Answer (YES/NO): NO